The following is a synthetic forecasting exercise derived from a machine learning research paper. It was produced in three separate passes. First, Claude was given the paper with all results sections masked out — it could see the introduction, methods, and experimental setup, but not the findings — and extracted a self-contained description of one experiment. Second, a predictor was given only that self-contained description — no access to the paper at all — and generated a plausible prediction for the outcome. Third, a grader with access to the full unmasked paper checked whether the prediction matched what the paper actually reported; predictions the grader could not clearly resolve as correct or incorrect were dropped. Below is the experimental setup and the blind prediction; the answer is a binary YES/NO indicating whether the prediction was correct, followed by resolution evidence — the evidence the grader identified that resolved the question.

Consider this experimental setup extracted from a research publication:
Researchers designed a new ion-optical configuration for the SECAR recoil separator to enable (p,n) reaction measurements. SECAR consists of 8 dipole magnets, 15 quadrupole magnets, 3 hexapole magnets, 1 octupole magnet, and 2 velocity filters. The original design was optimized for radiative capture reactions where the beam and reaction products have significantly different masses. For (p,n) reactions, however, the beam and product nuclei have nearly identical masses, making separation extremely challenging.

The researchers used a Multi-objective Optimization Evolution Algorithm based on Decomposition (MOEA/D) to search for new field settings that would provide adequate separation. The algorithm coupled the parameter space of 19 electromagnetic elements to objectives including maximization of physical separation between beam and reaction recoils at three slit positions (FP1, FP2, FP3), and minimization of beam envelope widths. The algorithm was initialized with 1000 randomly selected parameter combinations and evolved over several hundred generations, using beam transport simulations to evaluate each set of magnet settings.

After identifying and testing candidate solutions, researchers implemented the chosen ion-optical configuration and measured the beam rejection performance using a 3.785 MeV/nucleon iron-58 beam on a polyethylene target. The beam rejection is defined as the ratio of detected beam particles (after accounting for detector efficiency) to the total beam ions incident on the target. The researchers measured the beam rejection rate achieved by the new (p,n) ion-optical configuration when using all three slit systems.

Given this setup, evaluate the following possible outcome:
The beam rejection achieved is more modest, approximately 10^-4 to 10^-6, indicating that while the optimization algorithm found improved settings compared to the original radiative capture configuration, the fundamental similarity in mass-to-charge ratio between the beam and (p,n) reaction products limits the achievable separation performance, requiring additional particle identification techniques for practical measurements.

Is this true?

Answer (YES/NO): NO